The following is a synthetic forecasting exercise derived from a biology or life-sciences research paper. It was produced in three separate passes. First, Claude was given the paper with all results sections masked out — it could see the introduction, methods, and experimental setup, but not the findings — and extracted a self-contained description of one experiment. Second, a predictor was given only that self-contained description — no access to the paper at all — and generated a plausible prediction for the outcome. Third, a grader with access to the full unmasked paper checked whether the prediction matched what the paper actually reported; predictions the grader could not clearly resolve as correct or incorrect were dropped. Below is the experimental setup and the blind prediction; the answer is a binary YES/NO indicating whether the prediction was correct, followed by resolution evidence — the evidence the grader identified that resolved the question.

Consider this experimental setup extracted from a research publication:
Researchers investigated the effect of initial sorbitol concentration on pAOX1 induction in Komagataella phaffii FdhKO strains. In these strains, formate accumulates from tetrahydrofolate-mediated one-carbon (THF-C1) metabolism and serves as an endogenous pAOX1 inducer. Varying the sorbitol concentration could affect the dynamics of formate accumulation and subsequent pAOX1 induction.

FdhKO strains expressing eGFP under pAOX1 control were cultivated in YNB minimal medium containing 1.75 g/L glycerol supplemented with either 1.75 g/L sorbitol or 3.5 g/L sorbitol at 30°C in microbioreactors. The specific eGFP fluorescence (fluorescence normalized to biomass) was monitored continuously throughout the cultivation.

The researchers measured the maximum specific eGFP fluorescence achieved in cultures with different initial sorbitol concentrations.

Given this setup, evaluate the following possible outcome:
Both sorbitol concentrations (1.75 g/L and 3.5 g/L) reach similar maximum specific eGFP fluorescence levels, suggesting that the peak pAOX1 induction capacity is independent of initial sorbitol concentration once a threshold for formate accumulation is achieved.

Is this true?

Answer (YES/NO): YES